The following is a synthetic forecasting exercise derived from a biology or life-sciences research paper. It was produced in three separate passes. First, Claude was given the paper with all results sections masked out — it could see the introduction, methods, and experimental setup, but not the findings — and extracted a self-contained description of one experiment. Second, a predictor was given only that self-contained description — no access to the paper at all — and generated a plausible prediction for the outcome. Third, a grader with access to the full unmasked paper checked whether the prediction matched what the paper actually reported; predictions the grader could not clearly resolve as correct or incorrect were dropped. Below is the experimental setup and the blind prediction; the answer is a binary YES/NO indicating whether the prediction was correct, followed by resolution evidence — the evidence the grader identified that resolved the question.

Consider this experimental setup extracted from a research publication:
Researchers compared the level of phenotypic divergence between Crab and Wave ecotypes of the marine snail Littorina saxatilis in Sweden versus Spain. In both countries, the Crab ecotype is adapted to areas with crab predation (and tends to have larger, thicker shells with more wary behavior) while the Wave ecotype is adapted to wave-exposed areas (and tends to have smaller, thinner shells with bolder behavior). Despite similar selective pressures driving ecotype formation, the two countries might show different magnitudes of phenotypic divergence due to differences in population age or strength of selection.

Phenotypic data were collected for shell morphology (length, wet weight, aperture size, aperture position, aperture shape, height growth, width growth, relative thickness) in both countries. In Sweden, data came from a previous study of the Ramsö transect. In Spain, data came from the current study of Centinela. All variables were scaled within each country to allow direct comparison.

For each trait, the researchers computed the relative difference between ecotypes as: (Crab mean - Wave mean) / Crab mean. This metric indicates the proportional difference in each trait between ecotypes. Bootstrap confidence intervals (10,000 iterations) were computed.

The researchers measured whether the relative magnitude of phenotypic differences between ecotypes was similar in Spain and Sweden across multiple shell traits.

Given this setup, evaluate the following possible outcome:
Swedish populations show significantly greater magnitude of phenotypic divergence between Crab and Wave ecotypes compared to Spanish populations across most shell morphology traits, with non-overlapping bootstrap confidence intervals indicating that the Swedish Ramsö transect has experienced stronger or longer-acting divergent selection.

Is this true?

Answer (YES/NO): NO